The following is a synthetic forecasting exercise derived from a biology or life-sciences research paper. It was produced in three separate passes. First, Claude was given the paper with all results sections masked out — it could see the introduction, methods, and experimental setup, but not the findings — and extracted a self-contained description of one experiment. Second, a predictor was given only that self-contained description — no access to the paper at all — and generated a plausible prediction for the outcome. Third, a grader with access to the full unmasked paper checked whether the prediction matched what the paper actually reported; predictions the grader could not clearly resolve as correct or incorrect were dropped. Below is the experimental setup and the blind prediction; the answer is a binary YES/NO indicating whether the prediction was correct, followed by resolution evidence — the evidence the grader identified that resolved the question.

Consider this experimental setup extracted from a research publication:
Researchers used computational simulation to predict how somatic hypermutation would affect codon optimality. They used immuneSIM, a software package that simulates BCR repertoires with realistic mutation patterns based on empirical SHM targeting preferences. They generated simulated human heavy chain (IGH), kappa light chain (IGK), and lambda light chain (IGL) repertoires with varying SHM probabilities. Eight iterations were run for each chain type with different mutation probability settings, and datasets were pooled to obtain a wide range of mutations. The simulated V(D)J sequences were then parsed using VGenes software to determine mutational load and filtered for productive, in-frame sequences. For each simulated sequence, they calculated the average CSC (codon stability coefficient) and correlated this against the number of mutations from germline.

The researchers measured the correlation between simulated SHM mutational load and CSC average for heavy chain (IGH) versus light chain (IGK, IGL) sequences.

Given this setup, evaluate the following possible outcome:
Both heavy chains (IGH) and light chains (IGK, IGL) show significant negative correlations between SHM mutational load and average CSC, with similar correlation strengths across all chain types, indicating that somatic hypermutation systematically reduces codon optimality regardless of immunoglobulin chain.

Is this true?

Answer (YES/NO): NO